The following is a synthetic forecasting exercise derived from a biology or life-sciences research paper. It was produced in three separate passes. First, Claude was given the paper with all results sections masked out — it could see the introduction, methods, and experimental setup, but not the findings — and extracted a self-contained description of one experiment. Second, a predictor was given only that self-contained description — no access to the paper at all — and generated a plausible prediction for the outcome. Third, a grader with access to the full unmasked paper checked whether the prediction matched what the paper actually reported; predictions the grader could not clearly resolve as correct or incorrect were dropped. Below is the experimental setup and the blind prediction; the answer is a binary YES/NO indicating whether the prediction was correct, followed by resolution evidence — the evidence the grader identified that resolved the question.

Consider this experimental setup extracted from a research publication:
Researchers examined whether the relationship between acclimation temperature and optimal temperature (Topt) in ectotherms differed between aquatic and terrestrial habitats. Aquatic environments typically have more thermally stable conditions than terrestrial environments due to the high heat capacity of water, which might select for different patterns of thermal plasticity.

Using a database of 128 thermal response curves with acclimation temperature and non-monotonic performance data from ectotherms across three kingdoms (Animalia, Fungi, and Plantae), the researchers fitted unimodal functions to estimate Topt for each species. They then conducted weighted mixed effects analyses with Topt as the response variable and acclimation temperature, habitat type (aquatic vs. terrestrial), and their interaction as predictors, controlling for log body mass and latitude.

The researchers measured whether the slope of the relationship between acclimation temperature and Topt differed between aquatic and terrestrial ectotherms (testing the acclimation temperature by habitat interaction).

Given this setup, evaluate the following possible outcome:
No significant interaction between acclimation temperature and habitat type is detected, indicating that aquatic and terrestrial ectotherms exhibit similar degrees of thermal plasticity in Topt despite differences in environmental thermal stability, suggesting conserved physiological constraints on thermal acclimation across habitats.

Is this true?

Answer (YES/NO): YES